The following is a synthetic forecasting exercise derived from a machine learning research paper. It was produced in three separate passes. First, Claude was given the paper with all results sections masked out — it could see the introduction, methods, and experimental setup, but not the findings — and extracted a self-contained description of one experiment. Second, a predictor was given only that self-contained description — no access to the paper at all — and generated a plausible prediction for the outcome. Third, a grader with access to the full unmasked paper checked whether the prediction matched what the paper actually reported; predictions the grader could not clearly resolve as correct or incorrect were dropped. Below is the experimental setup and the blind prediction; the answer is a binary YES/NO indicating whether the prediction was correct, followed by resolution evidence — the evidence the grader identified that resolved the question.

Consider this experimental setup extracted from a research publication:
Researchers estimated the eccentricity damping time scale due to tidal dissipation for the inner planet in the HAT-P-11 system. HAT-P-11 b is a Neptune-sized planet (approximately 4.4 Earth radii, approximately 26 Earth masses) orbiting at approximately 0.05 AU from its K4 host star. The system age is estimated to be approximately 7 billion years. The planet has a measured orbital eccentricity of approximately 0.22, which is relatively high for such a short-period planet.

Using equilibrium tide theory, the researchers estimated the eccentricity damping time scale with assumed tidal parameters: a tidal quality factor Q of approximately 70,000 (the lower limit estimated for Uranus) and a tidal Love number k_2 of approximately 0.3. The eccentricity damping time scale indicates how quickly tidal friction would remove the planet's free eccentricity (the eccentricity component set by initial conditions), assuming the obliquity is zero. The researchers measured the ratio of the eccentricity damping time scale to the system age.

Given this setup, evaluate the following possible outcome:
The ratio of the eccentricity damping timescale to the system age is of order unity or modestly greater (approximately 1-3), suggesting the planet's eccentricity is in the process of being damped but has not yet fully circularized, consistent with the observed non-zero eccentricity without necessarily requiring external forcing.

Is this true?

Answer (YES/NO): YES